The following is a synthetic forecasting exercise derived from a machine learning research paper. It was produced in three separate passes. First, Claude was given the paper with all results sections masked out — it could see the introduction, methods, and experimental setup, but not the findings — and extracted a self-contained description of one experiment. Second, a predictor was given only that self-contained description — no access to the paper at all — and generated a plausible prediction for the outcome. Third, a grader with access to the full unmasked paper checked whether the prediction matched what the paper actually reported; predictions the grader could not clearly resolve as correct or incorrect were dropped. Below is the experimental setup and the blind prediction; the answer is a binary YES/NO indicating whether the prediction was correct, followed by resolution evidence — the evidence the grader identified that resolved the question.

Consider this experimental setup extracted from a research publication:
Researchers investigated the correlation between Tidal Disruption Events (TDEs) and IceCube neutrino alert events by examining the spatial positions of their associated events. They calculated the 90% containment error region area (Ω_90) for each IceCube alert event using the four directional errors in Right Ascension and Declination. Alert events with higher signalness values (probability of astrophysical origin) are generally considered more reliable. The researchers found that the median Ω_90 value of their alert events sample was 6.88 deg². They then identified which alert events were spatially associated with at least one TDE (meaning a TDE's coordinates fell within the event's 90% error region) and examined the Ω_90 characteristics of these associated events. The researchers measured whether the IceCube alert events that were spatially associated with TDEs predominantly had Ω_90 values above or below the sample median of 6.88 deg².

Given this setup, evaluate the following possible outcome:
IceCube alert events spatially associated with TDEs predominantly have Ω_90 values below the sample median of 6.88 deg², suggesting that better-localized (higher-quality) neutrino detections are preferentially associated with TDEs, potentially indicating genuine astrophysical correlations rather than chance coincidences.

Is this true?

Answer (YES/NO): NO